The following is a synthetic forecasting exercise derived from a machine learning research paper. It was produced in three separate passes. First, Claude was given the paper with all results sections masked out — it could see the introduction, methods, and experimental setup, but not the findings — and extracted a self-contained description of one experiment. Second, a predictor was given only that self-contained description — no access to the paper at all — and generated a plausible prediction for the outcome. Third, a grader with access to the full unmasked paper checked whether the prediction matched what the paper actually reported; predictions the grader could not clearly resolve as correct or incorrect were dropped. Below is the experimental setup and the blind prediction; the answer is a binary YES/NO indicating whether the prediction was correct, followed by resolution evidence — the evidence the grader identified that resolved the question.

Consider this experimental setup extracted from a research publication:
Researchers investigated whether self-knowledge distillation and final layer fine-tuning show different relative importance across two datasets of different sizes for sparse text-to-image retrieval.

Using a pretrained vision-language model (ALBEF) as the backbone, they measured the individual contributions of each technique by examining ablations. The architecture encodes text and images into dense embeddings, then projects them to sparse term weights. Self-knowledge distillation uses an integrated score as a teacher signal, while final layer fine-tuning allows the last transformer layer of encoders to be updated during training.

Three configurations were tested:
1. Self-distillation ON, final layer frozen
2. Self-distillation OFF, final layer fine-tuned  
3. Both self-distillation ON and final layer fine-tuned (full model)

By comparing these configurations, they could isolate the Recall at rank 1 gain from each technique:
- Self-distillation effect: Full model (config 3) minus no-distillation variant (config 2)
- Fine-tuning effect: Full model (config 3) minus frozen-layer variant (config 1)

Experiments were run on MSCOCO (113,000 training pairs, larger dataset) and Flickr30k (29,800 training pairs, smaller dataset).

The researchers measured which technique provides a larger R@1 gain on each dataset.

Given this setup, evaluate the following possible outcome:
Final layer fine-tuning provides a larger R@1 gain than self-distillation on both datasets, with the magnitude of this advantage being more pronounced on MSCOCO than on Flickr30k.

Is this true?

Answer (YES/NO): NO